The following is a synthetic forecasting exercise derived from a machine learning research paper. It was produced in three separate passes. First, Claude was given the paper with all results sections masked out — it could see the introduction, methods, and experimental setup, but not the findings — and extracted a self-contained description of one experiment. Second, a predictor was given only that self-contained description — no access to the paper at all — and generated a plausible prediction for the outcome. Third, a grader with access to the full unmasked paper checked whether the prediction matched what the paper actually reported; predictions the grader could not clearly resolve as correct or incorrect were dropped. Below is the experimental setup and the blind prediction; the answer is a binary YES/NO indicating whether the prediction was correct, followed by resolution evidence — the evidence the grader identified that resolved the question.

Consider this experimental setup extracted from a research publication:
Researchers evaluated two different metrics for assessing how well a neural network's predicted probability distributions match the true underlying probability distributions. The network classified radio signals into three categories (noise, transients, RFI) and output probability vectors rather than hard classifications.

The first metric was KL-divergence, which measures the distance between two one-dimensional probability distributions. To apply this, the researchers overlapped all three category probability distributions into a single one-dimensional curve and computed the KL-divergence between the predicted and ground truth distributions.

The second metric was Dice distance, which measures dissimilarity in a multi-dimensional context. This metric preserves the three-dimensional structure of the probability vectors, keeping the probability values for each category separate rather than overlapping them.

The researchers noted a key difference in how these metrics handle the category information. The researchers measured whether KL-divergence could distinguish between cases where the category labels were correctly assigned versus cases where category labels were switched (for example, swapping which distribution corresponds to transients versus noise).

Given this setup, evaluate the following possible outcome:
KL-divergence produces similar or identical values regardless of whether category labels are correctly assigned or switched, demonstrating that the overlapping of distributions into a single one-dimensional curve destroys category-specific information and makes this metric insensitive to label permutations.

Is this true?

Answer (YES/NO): YES